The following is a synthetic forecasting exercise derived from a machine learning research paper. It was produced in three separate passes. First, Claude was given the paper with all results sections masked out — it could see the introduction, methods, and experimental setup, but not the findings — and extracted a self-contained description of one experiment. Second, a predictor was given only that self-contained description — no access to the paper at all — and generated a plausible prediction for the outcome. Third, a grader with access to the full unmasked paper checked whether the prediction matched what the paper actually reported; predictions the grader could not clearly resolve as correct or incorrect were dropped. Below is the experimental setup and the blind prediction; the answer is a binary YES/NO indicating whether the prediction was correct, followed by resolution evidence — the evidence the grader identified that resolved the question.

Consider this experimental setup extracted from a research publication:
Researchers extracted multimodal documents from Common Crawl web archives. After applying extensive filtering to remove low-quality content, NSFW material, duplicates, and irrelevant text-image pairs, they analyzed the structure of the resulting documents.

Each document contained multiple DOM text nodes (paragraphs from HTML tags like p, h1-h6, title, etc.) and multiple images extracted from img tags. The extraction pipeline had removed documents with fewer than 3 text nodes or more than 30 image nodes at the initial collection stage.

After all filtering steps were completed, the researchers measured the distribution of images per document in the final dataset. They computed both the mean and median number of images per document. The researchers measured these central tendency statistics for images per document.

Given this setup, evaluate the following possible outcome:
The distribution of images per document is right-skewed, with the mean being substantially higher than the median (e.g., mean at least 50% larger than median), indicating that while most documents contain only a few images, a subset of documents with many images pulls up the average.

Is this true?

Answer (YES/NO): NO